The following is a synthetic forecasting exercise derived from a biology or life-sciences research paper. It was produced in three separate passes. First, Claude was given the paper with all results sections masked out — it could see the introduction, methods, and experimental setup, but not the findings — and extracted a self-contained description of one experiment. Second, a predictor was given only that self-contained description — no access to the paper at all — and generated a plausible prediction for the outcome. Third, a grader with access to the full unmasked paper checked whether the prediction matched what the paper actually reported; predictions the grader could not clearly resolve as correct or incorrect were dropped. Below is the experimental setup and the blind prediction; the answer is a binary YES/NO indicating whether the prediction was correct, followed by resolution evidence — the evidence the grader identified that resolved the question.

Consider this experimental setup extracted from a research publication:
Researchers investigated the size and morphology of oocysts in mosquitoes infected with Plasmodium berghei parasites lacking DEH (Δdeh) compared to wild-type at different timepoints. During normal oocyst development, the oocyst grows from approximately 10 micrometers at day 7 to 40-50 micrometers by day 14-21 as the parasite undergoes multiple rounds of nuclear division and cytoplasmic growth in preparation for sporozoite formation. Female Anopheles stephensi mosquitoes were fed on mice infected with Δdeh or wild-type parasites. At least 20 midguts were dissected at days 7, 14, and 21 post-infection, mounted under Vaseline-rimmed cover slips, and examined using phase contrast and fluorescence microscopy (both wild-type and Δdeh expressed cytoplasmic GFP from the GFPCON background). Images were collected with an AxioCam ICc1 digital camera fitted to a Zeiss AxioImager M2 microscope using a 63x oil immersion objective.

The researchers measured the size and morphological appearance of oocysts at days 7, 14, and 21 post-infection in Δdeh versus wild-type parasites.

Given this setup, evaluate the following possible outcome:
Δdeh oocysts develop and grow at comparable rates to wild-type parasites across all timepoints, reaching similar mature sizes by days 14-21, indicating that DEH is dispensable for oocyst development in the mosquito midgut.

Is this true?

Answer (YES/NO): NO